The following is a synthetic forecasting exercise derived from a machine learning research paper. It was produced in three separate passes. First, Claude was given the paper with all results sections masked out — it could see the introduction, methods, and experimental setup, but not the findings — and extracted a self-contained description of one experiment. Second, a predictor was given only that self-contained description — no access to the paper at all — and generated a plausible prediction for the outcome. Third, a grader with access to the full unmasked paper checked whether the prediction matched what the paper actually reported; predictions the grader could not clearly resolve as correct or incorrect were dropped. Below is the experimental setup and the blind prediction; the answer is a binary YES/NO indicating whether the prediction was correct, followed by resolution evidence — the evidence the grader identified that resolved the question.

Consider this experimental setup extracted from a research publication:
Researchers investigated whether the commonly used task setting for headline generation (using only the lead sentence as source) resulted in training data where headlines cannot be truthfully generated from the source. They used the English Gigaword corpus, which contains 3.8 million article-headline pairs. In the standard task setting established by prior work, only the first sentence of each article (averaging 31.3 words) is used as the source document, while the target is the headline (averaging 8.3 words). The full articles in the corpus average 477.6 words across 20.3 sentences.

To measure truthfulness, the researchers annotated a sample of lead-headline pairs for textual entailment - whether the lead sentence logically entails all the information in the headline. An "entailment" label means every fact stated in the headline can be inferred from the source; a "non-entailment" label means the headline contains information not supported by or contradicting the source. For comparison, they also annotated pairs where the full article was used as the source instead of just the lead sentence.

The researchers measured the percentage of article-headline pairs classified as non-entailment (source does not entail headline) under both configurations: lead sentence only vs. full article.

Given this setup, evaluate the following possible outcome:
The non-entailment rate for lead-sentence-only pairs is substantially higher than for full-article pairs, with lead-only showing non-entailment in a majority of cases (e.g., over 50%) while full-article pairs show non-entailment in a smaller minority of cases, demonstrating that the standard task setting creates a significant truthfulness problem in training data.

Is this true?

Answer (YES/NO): NO